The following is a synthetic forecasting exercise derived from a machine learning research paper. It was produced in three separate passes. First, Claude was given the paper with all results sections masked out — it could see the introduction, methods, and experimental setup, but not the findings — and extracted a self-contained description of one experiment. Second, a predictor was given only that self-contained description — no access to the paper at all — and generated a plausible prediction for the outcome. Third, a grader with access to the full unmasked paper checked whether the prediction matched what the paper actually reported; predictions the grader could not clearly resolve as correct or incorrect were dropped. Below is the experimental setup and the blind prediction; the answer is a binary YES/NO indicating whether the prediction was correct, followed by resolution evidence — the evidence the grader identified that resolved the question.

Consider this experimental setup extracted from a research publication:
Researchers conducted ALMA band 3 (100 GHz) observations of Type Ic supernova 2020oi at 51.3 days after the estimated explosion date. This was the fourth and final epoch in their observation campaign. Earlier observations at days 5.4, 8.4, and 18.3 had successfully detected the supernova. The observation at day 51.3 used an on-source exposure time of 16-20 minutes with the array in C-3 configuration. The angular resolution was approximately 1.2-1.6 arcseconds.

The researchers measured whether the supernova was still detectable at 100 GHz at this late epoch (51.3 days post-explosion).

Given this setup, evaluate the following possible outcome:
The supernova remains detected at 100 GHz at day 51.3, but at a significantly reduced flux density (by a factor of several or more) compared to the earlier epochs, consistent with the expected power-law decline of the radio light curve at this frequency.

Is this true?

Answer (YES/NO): YES